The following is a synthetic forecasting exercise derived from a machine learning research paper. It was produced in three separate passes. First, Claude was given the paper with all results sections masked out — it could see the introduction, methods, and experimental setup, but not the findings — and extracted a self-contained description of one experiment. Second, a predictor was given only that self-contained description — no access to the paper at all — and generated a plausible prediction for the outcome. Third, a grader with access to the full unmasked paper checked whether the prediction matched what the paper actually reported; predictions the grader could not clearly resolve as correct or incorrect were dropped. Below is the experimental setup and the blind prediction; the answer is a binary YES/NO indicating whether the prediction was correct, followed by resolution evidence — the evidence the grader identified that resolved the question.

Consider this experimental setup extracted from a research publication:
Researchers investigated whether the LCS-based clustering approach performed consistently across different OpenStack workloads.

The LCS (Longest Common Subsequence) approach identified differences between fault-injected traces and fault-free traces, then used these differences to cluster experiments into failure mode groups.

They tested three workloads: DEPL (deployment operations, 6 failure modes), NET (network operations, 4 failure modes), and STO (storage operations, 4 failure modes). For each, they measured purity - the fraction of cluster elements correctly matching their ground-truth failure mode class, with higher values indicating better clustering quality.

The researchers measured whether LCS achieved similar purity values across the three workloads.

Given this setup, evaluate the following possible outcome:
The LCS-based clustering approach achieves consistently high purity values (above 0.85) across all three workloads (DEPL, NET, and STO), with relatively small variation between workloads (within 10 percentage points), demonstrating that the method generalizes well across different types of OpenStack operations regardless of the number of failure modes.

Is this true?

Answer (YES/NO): NO